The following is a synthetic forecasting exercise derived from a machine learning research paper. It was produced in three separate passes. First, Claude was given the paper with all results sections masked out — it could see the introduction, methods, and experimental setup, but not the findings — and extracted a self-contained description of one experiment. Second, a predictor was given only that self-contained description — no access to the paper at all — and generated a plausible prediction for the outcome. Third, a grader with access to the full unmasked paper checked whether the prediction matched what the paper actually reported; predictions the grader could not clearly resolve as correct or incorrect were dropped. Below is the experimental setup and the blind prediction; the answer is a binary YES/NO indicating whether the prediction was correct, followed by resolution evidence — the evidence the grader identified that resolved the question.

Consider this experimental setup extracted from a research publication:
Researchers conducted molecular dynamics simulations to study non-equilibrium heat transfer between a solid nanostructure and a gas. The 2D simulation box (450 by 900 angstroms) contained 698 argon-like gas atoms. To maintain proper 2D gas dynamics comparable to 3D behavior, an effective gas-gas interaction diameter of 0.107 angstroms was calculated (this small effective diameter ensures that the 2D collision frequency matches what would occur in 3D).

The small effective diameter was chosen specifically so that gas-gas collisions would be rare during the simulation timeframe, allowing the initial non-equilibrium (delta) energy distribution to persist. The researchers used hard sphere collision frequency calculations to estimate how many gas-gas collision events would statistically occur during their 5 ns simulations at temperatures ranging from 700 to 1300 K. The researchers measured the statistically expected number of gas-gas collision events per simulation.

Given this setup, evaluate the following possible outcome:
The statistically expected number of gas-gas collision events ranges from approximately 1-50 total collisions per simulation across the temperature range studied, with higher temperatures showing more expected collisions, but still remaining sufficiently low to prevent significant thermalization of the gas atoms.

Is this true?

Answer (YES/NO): YES